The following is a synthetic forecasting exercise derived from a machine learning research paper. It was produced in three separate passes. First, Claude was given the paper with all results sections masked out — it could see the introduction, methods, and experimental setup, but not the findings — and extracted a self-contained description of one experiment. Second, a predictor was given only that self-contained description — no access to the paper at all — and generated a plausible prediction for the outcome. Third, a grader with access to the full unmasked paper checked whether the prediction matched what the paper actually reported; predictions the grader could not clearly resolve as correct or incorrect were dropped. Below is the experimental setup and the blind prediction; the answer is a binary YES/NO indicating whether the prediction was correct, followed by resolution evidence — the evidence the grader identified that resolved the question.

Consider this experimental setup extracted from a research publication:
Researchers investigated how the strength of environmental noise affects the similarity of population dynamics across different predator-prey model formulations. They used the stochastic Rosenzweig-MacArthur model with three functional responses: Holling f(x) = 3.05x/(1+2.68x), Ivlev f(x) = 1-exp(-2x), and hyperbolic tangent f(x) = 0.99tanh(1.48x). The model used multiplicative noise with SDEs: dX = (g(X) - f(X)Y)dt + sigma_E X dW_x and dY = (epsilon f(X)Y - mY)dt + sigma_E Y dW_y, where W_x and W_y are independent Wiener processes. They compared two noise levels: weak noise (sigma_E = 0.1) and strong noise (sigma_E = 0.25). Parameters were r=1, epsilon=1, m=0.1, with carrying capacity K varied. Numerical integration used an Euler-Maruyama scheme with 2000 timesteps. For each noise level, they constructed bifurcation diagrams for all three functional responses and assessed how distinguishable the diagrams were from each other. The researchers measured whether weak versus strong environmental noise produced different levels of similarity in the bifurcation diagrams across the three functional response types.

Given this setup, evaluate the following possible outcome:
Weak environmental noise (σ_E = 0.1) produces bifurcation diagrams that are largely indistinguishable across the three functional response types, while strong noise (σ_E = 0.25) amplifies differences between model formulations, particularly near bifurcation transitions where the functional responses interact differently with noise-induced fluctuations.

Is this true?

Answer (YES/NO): NO